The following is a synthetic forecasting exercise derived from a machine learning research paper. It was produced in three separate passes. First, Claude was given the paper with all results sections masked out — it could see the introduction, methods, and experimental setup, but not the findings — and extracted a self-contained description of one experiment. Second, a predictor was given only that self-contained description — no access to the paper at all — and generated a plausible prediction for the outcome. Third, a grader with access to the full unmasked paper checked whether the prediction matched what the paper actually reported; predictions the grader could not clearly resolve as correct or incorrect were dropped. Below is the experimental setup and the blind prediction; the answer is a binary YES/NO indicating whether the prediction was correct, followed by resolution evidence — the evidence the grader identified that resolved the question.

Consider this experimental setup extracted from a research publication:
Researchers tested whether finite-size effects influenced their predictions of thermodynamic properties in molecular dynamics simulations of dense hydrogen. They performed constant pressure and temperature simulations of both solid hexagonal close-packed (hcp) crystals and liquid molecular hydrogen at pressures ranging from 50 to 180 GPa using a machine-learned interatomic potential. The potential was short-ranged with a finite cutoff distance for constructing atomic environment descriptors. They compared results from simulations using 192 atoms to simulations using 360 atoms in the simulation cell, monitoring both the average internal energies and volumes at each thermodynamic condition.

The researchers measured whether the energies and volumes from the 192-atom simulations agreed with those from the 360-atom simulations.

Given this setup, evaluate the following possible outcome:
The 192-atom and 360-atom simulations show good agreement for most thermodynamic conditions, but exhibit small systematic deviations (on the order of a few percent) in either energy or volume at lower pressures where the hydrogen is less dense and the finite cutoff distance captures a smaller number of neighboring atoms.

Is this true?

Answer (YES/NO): NO